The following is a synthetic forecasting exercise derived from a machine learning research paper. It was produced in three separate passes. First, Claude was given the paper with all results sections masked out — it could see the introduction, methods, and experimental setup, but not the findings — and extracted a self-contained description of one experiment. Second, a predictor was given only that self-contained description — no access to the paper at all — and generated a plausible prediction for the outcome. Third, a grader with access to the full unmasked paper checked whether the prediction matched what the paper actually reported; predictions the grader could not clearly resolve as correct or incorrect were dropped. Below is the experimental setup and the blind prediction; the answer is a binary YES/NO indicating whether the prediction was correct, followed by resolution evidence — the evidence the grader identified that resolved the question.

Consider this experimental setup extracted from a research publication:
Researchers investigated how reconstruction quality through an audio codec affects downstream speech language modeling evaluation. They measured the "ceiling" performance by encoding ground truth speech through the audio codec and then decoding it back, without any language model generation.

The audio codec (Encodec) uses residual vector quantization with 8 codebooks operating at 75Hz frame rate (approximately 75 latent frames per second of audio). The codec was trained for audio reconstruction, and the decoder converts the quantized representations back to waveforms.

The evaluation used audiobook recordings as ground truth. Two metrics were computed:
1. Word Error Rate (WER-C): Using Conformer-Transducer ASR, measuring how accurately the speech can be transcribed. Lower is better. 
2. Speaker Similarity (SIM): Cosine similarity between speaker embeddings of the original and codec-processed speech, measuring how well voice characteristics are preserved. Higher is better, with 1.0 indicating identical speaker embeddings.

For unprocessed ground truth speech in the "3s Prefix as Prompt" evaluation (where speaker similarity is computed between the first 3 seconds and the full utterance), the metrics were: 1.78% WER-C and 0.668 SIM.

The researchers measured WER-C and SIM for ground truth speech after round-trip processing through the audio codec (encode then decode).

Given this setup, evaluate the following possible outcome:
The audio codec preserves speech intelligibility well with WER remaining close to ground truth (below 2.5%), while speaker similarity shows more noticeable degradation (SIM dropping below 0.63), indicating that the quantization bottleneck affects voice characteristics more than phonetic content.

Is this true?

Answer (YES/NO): YES